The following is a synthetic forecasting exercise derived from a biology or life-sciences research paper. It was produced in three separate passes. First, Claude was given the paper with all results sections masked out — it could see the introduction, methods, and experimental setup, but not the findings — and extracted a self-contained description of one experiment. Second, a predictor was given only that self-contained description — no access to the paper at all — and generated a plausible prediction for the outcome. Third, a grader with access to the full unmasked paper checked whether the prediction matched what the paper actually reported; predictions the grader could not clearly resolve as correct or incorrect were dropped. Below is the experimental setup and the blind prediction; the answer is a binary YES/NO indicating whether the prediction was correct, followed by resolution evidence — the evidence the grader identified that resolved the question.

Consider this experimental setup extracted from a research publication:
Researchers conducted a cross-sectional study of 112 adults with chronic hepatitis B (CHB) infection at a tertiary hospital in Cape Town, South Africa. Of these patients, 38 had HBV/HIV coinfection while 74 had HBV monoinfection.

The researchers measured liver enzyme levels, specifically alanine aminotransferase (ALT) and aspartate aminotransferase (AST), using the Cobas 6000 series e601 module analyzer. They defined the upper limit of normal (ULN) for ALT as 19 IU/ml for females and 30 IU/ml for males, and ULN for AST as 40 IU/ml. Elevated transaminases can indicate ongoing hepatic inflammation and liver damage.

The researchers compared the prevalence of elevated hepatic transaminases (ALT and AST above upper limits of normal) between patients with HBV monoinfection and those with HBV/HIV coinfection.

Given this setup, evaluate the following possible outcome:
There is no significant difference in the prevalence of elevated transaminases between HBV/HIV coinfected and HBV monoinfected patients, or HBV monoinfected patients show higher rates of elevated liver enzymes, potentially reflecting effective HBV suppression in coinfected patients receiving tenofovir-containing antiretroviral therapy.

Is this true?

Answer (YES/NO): YES